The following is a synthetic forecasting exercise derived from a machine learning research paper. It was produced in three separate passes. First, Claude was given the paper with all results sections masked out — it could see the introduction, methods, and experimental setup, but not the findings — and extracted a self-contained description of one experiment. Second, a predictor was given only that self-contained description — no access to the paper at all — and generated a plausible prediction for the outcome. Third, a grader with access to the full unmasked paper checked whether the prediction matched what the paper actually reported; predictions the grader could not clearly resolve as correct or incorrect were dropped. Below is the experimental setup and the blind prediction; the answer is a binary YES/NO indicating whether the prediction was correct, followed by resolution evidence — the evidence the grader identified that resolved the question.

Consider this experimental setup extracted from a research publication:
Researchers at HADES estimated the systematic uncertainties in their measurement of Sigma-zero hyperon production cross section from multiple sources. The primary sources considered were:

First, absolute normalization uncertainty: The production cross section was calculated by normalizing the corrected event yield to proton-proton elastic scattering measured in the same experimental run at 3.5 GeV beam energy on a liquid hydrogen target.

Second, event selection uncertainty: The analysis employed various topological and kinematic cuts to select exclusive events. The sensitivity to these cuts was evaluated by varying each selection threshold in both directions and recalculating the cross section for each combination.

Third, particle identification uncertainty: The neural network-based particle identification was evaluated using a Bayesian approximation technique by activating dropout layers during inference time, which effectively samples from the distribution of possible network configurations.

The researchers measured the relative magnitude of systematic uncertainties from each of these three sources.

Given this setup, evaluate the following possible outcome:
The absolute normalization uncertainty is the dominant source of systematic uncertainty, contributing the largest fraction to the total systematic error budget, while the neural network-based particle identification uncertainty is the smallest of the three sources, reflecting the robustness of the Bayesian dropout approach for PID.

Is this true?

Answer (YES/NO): NO